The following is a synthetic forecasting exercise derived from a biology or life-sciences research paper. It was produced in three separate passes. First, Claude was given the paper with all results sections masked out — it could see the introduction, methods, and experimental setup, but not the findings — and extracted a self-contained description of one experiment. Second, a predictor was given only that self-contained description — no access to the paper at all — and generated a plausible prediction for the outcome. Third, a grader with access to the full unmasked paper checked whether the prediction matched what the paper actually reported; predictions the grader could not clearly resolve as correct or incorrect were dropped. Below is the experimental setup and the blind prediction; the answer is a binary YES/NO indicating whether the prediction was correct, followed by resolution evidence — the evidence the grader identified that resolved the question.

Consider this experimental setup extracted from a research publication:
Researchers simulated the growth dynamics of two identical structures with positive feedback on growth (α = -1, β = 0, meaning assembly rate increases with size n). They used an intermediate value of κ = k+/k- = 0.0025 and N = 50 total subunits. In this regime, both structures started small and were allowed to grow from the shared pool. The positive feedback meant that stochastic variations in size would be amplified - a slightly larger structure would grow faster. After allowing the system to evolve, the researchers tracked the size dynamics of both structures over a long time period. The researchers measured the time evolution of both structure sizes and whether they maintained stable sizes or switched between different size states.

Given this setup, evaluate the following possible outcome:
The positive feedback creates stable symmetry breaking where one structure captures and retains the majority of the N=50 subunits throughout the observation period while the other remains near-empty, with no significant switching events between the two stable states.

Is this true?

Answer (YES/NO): NO